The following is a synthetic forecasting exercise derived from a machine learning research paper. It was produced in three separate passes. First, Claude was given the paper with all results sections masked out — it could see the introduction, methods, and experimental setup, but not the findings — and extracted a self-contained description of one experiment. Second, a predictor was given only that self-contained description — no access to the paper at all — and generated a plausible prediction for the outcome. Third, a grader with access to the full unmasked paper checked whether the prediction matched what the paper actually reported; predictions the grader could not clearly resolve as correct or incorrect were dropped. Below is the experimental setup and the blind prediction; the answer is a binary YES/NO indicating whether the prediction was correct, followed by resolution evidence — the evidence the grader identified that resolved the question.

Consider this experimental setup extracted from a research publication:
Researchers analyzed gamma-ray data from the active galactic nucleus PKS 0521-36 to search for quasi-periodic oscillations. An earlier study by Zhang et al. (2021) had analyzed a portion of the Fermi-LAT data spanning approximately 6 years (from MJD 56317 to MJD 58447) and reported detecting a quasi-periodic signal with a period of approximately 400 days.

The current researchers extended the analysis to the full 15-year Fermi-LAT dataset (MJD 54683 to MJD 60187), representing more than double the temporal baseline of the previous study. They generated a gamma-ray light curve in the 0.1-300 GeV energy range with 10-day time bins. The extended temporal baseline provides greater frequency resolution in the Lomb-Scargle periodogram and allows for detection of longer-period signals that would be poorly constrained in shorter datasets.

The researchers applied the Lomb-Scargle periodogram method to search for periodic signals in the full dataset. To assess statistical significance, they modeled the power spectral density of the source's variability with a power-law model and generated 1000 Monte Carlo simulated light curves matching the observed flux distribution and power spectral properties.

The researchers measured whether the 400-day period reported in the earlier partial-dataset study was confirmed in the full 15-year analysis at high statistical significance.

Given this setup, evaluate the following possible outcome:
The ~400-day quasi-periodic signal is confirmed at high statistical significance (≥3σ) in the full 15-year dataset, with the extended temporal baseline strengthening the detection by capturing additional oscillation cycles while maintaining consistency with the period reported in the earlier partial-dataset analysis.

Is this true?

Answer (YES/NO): NO